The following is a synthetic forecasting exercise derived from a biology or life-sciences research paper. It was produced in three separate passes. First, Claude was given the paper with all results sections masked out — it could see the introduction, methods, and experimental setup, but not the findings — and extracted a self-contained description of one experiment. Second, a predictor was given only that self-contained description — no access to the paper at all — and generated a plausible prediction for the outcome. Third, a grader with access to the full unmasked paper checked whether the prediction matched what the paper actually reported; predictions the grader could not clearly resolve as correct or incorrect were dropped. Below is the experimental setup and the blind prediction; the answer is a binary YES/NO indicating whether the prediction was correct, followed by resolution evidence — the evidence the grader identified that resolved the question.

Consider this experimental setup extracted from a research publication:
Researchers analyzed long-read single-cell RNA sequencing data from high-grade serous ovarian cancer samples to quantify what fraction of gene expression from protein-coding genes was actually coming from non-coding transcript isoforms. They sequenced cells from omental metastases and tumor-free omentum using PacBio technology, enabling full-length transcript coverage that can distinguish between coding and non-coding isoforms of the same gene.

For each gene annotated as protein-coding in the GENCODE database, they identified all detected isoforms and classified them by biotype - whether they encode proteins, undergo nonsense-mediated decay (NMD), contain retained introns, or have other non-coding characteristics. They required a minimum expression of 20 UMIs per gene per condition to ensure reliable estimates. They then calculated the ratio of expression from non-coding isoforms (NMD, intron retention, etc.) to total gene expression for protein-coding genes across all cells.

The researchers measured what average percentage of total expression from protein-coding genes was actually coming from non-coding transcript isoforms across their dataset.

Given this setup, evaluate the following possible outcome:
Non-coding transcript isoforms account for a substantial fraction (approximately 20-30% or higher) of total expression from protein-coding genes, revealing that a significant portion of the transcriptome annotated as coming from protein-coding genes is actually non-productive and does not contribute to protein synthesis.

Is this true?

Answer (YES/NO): YES